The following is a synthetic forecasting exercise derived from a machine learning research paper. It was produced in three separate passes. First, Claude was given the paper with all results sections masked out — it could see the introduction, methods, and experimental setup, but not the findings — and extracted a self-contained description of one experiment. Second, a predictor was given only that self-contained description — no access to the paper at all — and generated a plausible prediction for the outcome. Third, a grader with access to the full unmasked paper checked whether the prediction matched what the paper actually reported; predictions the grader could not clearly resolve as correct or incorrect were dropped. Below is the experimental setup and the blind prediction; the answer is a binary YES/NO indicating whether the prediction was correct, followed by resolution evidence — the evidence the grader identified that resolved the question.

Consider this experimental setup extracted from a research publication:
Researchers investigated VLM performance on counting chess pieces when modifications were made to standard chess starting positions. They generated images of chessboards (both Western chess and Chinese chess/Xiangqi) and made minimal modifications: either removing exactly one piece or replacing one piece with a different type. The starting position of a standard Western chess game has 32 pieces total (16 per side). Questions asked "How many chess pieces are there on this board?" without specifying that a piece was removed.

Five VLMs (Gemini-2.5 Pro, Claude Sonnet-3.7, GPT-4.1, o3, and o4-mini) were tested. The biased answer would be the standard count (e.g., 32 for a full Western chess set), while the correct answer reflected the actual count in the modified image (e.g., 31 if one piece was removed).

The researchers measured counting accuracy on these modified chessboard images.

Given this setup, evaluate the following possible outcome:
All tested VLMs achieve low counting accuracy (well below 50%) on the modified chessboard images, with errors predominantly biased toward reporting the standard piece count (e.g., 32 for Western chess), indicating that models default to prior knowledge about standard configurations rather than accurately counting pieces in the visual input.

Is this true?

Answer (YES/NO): NO